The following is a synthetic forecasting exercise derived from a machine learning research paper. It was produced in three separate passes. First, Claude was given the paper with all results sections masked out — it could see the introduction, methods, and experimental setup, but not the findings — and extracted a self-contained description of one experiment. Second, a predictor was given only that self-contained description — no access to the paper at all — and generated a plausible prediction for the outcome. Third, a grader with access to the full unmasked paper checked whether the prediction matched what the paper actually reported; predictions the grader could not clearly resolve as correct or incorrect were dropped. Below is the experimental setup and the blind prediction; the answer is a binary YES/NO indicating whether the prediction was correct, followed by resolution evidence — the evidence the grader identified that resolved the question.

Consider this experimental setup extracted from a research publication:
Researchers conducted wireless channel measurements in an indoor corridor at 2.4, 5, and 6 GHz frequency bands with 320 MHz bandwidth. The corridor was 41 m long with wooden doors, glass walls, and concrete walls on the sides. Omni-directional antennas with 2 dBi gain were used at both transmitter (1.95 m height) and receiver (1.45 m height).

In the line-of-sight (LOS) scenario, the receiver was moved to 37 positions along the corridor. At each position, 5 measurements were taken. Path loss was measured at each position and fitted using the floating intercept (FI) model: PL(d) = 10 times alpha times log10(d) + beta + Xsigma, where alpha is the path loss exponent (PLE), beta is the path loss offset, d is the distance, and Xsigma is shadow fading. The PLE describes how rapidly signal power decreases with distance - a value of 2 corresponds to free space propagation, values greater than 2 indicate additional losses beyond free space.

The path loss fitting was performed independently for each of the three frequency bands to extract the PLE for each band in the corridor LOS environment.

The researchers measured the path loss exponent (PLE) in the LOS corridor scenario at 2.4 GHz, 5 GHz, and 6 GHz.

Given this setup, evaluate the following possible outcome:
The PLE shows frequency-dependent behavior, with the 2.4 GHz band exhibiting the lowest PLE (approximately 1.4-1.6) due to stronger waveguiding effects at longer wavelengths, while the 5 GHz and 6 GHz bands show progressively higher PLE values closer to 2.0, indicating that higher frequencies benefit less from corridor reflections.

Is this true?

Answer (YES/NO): NO